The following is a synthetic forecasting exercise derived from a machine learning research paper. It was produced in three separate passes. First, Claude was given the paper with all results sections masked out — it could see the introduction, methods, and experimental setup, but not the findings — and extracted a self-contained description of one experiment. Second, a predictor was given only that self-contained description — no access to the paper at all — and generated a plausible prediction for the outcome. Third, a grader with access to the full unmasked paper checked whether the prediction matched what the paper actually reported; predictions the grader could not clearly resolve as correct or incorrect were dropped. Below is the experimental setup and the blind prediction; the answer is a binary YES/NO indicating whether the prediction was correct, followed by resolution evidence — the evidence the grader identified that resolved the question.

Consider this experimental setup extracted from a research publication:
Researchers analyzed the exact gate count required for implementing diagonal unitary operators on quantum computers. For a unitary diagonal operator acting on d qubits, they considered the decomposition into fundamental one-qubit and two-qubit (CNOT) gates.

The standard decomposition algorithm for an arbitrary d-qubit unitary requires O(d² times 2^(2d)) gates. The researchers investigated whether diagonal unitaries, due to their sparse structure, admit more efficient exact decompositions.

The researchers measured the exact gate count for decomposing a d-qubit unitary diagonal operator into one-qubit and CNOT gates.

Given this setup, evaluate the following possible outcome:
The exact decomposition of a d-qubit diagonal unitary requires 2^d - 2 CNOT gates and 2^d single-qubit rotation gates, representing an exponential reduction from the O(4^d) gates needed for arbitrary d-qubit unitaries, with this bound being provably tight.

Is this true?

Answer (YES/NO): NO